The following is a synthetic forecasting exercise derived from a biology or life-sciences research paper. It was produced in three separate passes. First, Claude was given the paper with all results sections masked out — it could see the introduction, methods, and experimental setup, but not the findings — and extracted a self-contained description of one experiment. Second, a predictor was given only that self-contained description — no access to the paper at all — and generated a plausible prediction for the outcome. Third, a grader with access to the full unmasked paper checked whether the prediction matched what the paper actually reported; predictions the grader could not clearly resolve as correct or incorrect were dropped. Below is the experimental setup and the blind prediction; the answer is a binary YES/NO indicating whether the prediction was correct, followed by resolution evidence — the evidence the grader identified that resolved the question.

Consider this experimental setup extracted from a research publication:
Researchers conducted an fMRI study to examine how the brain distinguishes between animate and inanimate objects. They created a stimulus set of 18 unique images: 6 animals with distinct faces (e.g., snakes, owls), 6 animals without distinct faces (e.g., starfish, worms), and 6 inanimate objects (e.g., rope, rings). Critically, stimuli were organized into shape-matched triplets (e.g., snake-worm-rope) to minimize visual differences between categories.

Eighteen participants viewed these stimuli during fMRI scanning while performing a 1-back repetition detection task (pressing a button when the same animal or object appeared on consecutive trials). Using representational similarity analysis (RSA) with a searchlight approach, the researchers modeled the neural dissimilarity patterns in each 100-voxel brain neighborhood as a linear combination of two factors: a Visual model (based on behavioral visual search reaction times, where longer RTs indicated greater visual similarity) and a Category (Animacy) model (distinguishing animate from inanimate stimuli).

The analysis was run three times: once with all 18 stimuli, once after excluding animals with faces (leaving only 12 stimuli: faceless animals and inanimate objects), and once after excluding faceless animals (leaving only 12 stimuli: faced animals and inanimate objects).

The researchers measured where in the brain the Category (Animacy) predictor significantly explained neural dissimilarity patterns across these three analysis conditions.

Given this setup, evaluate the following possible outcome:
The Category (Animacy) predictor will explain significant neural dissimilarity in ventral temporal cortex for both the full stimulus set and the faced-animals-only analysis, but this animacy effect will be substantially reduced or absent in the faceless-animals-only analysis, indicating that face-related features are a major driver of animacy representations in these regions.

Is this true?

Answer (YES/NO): YES